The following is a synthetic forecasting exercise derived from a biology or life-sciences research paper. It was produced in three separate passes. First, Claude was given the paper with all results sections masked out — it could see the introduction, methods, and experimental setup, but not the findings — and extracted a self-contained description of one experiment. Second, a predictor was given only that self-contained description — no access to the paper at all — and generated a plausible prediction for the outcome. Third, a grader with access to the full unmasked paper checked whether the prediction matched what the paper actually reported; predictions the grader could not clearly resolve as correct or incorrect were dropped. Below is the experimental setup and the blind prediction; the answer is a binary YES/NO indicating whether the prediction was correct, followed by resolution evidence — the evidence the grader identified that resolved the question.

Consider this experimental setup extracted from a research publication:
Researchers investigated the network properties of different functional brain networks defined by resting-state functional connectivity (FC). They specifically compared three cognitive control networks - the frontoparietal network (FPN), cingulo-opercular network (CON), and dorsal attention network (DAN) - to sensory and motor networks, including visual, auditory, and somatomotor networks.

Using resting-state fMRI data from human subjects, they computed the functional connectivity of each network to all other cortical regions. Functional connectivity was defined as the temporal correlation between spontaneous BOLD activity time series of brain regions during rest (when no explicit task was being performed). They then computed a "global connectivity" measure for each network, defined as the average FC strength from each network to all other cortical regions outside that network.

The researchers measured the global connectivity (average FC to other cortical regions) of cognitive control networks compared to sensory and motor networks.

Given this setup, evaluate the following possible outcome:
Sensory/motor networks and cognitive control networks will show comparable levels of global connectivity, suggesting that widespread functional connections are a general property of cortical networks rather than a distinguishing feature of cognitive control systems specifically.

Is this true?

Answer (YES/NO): NO